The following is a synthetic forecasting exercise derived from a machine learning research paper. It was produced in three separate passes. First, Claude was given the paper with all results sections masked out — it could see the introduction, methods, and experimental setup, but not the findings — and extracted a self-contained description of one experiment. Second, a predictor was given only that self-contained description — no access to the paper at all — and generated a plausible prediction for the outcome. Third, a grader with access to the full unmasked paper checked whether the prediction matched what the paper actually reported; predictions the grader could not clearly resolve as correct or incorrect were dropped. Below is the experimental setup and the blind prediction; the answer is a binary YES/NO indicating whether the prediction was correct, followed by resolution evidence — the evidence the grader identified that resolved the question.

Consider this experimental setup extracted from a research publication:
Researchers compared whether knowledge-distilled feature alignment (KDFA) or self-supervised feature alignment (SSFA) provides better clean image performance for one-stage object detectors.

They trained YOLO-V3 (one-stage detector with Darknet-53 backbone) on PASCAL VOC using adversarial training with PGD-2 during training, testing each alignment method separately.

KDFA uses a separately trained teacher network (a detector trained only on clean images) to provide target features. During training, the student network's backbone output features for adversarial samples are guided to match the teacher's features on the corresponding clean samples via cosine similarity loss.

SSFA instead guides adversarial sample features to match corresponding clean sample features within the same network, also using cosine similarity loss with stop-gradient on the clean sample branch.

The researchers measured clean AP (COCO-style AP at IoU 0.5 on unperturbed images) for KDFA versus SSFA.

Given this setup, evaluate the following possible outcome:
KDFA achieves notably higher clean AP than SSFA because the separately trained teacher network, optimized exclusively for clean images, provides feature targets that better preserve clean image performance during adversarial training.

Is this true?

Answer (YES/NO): NO